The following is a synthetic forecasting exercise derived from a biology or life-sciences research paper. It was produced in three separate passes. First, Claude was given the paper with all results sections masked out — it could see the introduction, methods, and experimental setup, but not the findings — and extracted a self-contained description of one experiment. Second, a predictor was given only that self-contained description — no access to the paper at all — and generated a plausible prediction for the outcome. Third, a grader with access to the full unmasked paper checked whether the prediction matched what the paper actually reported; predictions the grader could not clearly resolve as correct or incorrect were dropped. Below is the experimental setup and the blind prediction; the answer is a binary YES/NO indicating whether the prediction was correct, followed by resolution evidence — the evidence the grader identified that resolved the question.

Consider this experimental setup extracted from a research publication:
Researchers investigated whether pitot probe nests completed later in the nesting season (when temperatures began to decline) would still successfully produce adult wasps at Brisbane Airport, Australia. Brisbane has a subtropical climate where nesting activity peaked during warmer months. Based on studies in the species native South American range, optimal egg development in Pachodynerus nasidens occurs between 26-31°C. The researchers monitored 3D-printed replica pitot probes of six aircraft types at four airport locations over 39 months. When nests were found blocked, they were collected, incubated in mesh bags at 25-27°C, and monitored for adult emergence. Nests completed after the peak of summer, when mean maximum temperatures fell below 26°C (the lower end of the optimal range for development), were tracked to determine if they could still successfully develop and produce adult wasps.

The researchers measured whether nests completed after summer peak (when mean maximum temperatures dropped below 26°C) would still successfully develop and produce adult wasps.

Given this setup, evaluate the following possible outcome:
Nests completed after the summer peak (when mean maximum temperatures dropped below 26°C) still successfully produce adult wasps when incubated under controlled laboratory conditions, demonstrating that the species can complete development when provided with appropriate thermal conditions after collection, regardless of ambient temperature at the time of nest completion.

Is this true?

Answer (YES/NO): NO